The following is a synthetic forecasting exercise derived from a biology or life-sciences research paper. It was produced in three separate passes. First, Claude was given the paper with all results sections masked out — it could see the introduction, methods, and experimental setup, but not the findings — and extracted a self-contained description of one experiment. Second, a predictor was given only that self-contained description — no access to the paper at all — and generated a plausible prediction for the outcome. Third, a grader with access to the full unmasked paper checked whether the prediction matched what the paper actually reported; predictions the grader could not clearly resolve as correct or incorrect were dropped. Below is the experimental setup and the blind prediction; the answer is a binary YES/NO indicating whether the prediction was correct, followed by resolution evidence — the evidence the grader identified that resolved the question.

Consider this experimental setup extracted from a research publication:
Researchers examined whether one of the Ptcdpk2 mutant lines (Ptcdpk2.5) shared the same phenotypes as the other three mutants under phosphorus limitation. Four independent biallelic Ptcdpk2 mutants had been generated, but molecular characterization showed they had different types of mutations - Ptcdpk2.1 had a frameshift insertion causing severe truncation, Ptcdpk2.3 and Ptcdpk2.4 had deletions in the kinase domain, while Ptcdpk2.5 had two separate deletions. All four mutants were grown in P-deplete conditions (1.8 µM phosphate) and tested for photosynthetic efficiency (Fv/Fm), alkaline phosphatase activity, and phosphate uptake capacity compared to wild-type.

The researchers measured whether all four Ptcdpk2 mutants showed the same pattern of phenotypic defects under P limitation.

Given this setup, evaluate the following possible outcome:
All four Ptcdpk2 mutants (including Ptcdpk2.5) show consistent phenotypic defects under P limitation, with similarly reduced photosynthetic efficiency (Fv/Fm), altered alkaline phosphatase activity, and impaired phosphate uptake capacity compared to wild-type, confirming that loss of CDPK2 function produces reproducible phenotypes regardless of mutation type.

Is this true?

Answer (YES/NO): NO